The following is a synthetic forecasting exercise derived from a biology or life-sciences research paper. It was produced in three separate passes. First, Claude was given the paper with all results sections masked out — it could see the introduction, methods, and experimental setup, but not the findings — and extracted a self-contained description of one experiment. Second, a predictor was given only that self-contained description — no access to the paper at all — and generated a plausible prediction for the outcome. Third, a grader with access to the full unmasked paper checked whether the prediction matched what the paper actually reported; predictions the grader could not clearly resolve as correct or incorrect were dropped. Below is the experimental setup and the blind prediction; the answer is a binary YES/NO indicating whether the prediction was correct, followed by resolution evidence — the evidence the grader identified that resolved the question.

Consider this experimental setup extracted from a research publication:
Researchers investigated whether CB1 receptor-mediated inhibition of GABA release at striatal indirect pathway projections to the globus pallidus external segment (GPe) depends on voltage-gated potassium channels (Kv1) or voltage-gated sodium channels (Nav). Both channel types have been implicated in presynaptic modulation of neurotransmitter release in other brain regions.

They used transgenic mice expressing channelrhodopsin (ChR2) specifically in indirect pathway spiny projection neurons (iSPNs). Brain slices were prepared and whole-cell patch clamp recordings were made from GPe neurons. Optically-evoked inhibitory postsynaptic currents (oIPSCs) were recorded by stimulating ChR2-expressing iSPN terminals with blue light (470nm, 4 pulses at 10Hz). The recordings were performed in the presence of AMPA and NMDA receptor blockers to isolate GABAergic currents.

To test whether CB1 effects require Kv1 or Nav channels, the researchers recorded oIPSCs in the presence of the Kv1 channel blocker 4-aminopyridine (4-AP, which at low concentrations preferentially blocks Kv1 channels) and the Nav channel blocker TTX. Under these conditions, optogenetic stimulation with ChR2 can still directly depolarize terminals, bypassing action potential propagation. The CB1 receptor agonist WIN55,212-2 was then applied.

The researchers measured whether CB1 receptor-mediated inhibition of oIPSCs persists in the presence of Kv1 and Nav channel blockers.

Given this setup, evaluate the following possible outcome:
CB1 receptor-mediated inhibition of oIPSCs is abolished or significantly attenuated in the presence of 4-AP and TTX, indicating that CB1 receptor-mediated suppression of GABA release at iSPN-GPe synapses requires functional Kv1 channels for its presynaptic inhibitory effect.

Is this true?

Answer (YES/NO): NO